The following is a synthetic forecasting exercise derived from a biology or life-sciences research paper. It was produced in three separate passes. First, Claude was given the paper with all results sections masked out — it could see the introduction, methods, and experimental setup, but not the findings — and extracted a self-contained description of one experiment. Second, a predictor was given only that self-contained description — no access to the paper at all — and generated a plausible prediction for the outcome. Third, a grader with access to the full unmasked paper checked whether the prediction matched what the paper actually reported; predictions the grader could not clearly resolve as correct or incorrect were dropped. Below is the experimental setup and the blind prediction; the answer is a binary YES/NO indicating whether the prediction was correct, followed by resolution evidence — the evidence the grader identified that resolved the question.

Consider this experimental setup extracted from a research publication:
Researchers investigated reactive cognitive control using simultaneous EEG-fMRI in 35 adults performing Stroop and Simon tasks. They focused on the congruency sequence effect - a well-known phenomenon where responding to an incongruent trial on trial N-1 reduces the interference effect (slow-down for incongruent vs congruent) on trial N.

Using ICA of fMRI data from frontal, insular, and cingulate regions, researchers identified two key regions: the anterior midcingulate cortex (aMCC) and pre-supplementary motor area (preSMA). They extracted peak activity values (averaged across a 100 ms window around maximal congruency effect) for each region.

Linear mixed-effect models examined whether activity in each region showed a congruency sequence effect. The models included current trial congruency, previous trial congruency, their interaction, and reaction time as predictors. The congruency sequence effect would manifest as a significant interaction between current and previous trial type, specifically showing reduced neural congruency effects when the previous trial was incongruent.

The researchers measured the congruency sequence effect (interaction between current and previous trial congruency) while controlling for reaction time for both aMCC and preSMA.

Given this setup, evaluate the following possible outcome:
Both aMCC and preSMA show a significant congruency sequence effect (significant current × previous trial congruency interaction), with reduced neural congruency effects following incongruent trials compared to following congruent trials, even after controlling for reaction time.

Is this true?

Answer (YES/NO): NO